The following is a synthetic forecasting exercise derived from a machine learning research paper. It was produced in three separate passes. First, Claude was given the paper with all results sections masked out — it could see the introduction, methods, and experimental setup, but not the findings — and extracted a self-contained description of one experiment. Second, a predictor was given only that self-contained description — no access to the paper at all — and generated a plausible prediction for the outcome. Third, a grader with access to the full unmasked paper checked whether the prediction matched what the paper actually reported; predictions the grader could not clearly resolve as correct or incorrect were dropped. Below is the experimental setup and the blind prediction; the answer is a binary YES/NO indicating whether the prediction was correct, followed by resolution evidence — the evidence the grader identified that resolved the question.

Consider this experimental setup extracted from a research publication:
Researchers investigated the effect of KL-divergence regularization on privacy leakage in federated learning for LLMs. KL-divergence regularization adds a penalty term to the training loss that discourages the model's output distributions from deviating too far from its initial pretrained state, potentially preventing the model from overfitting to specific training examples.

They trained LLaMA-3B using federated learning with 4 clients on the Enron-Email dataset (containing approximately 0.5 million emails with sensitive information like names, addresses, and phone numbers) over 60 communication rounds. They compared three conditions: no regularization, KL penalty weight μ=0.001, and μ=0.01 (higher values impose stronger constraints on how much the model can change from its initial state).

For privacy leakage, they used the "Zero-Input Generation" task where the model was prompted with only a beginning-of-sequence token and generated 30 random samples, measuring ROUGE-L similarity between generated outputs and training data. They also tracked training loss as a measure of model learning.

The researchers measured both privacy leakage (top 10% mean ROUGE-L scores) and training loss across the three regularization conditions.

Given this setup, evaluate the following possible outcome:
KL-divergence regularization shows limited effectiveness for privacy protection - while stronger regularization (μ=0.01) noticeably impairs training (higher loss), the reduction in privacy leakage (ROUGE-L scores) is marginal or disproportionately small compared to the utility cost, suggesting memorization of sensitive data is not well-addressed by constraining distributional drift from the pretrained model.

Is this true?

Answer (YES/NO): NO